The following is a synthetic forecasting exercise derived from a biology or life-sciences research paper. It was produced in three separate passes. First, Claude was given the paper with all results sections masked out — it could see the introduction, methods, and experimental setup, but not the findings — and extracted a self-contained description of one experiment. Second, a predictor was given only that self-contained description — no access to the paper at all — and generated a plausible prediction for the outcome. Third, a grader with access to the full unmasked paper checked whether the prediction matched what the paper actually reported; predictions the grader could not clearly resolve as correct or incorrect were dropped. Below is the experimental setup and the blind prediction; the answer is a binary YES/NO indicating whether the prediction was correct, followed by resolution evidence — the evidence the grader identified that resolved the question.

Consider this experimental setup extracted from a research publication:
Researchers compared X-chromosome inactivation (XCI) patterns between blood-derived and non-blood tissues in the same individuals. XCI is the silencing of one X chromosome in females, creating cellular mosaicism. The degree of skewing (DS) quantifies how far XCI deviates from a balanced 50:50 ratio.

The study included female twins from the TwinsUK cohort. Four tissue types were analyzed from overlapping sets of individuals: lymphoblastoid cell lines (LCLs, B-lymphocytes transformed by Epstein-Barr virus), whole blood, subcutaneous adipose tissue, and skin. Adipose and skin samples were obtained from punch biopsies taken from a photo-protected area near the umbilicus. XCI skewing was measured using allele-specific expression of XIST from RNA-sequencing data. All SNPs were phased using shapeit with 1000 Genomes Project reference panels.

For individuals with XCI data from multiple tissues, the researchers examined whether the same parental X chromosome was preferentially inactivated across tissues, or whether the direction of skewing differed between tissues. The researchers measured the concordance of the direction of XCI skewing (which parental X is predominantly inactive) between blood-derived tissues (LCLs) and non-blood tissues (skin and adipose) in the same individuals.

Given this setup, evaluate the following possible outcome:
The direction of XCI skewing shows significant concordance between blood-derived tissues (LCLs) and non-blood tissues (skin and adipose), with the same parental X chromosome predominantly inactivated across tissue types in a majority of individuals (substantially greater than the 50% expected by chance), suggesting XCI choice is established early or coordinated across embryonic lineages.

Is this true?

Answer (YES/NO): NO